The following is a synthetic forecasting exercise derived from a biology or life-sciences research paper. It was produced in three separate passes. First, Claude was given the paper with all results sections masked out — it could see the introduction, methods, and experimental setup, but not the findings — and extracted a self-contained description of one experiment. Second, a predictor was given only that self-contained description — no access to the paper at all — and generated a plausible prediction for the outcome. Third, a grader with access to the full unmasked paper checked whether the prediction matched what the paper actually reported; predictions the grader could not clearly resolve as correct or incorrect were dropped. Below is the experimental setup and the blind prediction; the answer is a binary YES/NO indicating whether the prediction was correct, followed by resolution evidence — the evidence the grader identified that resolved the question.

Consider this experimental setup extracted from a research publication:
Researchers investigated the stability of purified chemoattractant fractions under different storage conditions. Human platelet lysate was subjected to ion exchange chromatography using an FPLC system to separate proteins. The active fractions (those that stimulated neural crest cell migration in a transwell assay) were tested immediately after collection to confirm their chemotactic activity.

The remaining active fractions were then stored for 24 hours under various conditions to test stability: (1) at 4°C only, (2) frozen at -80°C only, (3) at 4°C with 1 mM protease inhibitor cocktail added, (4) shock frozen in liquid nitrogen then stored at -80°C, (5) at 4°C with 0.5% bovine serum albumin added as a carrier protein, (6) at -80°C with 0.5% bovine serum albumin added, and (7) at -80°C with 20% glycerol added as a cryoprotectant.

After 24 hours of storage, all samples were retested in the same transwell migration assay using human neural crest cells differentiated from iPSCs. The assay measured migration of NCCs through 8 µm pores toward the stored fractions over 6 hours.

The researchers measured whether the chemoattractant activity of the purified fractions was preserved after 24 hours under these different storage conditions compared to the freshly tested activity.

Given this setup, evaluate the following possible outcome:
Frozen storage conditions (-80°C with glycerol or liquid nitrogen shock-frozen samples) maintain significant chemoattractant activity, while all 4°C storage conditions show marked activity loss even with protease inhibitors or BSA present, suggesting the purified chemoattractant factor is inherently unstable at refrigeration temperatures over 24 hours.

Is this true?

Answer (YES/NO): NO